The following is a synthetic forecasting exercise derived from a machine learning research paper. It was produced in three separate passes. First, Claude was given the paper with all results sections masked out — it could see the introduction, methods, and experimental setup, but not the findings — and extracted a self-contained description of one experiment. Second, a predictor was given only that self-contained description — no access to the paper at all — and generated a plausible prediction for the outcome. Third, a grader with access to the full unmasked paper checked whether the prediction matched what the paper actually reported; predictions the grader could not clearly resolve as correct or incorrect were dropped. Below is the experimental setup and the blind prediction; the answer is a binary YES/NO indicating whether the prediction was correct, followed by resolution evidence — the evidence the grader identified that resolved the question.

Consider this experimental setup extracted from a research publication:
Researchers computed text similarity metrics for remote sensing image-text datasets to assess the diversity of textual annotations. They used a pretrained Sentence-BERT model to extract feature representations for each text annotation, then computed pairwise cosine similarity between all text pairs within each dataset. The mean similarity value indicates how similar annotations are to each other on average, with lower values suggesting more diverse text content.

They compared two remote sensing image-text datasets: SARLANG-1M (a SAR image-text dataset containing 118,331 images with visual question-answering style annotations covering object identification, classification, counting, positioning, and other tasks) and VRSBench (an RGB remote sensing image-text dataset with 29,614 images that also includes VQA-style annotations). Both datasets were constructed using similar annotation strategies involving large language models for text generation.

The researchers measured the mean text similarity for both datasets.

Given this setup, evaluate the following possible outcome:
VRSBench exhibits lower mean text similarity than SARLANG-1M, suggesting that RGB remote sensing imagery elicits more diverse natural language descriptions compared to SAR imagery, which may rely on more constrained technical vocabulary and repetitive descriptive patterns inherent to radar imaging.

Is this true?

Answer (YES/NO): YES